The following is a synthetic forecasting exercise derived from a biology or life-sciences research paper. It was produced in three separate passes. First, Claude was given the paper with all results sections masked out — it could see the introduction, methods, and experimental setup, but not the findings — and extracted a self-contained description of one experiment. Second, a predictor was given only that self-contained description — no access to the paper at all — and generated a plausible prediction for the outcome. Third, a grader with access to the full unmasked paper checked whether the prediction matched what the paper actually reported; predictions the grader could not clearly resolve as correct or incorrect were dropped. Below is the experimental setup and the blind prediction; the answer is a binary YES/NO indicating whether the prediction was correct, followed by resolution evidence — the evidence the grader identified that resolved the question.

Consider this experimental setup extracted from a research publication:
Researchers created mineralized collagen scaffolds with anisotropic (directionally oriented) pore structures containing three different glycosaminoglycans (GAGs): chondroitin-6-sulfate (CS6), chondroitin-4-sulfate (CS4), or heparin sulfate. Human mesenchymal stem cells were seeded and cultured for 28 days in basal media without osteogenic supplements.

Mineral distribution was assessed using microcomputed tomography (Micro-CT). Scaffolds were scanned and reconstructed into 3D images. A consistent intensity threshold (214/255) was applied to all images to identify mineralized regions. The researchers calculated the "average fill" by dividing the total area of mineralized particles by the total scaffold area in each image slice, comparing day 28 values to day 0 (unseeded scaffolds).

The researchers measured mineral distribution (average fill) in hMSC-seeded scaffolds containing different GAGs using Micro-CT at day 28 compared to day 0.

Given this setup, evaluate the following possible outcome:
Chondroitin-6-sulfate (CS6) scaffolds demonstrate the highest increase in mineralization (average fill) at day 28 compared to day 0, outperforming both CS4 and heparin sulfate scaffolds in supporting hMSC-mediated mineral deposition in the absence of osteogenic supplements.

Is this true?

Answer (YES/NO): NO